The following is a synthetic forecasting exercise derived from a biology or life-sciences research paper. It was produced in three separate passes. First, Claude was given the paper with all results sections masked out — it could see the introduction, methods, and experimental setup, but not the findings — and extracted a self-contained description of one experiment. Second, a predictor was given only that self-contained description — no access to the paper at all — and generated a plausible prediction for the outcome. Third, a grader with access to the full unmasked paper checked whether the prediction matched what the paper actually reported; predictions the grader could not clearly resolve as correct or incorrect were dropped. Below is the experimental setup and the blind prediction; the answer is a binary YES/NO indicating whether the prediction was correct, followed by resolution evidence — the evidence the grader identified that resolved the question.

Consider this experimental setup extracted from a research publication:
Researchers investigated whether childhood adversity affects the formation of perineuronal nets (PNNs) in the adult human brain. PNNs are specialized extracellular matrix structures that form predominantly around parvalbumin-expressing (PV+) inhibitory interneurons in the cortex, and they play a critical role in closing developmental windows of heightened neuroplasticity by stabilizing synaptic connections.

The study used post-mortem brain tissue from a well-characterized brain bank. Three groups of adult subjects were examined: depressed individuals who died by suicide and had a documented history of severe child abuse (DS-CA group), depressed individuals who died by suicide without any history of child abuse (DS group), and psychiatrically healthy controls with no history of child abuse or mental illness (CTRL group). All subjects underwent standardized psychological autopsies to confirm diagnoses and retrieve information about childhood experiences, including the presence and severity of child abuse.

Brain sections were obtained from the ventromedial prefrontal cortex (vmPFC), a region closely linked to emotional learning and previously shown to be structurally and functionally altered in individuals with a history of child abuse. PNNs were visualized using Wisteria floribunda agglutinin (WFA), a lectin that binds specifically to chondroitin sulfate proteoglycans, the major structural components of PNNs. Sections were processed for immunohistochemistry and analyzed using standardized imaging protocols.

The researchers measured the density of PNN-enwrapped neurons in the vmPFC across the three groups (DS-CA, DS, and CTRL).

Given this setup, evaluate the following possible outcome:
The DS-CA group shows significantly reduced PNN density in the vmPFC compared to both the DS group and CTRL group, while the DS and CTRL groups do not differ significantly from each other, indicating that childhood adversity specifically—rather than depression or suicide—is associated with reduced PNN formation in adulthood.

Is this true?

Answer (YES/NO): NO